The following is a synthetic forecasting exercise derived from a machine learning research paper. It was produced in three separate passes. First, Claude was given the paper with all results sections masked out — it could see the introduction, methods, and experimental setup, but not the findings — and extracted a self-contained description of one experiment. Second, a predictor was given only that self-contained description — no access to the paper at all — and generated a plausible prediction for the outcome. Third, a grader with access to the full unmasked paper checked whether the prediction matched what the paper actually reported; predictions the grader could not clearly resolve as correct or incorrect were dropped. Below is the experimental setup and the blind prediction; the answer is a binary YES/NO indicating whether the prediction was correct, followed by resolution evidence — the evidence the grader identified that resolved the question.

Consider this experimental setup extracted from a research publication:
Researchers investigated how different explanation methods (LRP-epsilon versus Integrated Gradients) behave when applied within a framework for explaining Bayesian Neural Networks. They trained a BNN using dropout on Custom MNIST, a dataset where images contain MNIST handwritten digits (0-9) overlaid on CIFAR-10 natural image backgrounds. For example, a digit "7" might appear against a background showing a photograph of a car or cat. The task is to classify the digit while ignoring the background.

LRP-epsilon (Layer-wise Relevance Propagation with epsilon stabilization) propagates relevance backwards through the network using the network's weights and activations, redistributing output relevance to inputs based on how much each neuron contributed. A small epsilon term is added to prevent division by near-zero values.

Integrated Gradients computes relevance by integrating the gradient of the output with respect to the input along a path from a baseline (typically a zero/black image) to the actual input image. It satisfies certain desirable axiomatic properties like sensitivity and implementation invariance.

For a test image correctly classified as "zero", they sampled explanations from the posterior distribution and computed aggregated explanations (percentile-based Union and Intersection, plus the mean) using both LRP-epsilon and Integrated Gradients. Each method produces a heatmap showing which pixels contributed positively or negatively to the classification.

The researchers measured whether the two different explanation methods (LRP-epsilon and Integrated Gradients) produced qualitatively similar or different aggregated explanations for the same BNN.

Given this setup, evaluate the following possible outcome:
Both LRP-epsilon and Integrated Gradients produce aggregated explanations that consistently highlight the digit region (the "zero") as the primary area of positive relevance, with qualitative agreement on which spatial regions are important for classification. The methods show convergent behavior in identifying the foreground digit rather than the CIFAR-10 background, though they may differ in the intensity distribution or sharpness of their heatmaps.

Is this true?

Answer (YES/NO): YES